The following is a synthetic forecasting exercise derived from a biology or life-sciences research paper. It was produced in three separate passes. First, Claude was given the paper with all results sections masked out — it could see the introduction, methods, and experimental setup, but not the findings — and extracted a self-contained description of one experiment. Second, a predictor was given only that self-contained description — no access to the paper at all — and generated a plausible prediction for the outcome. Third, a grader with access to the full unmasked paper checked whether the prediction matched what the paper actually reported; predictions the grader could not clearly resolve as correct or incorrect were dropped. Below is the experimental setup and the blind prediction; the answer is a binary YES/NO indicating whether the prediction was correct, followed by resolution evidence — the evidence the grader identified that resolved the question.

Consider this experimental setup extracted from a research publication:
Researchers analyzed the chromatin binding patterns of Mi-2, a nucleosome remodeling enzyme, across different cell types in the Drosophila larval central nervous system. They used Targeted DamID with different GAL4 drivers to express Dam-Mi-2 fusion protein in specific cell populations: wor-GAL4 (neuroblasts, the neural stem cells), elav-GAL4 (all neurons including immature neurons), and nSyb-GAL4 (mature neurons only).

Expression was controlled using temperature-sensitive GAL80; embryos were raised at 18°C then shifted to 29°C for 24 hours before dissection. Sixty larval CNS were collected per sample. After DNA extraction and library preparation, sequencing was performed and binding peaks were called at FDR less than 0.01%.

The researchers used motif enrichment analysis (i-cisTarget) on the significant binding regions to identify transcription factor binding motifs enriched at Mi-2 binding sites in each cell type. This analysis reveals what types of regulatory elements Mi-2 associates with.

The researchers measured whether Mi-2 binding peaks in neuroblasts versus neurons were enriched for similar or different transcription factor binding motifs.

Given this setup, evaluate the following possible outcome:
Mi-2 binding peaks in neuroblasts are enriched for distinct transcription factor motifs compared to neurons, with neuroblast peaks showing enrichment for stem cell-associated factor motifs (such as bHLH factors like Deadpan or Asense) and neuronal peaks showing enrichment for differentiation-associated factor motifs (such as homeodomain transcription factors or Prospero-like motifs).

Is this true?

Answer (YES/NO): NO